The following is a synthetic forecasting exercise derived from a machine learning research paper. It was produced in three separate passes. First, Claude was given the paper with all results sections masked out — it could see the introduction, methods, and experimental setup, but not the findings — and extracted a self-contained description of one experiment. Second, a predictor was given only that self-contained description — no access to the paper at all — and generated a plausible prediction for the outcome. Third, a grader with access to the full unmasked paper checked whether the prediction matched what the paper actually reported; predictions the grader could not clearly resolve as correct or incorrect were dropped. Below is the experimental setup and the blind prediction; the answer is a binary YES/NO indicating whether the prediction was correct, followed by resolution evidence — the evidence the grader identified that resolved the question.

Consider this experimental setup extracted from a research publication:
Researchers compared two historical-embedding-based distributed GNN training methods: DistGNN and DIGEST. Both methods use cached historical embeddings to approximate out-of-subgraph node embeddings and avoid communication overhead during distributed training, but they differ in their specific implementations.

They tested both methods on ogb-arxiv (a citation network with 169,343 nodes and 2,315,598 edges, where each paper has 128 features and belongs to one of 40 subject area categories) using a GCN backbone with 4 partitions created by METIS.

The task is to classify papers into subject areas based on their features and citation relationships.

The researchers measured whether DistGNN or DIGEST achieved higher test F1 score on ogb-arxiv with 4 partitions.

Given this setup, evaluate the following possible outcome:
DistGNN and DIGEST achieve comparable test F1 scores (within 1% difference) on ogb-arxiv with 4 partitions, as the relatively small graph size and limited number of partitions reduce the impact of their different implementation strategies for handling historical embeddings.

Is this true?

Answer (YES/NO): YES